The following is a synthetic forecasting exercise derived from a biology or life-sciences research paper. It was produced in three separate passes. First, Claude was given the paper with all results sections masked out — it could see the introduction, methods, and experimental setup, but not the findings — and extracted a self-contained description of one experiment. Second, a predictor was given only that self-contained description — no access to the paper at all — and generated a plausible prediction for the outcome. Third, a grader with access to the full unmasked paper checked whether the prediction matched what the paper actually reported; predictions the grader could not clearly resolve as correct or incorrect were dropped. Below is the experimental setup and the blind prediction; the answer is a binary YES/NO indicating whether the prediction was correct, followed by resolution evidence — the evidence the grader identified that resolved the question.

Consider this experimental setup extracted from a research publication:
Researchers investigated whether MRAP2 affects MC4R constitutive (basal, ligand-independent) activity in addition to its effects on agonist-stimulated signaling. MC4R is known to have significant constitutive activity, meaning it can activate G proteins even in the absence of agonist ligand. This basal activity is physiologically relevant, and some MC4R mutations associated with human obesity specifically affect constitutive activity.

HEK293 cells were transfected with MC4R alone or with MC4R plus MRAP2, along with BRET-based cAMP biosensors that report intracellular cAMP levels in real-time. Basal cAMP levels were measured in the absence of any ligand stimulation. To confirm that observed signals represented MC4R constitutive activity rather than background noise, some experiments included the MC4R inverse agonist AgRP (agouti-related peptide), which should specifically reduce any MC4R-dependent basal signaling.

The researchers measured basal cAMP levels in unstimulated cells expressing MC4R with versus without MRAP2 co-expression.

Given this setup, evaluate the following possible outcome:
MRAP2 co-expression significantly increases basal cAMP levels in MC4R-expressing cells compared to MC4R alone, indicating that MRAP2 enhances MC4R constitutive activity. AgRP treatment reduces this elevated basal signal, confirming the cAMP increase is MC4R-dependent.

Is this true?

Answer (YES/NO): NO